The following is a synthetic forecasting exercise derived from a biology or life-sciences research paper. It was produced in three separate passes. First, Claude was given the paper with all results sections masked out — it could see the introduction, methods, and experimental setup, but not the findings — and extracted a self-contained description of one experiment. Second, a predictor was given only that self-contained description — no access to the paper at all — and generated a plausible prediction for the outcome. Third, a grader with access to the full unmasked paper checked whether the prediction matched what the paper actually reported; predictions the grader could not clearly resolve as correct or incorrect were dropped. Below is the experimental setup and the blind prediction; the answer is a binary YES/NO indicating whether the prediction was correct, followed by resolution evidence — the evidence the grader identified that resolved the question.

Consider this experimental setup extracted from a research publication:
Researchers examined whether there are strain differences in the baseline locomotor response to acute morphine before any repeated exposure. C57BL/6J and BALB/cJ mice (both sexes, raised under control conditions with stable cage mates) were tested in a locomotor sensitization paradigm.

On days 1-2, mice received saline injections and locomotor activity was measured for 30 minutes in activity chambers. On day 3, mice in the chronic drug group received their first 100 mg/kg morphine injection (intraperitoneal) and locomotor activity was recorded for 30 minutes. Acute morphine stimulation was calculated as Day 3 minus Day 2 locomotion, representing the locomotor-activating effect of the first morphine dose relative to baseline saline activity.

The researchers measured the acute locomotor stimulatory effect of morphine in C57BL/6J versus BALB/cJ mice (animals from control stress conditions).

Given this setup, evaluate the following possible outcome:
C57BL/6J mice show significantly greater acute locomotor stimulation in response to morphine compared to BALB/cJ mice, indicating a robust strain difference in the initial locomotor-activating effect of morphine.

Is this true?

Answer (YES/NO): YES